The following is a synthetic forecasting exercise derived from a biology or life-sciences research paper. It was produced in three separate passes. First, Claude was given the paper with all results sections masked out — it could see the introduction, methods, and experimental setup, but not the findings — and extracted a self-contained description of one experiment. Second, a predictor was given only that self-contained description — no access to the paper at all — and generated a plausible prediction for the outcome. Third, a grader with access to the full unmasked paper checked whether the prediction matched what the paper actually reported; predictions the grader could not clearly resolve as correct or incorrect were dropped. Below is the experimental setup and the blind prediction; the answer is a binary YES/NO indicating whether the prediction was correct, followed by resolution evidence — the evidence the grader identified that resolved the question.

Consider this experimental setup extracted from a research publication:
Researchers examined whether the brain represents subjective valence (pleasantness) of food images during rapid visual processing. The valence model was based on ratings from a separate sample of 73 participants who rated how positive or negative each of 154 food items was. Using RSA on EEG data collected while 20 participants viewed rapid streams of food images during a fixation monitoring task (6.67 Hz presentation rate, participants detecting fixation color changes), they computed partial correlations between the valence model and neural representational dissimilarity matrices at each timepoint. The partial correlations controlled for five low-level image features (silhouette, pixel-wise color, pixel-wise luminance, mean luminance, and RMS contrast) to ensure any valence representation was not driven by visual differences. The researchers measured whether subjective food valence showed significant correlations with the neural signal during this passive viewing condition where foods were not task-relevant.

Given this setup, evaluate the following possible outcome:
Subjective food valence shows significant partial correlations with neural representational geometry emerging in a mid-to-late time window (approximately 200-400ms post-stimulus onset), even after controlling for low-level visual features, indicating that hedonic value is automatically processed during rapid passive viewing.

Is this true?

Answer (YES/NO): NO